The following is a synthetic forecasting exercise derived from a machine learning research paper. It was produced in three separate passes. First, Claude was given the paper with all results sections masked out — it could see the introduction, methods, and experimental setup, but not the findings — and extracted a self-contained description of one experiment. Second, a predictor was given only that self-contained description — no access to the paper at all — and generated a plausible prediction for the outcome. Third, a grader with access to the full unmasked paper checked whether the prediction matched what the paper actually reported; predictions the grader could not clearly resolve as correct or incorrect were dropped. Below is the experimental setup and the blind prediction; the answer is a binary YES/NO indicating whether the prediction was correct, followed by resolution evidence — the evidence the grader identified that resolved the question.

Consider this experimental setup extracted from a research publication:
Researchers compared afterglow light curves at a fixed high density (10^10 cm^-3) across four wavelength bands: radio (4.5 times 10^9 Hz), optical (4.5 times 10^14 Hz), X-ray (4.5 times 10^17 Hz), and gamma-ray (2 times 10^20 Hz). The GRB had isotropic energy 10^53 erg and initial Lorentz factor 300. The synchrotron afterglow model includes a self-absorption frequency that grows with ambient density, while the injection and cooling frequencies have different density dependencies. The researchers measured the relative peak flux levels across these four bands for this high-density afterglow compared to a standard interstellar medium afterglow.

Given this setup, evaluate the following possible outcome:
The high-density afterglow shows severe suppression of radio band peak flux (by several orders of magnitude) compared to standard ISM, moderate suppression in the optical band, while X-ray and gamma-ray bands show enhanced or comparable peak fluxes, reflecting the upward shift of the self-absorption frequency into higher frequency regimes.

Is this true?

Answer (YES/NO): NO